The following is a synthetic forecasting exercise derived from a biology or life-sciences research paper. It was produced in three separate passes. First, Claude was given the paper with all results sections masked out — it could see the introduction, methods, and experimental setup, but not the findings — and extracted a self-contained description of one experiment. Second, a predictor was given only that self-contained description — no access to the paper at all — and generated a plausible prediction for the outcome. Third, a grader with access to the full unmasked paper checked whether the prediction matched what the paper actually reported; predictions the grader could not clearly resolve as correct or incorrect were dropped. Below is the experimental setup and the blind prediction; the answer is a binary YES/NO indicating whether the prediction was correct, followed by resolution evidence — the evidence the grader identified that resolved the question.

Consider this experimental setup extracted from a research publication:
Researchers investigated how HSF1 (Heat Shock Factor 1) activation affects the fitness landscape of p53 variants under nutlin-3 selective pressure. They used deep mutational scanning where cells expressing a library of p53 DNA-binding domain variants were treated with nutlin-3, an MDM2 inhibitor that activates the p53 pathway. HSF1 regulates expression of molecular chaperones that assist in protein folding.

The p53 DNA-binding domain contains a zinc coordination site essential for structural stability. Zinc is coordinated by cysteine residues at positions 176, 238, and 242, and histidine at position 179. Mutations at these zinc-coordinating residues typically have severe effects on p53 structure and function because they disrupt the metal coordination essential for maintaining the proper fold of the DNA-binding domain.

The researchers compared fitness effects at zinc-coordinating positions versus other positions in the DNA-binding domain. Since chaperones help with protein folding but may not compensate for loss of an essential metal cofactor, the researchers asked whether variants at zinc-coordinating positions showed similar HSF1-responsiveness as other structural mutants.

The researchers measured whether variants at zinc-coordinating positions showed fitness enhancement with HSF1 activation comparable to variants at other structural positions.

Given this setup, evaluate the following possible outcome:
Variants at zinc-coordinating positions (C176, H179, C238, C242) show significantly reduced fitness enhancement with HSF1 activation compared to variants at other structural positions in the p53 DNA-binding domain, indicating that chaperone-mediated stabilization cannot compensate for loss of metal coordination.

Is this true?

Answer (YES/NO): NO